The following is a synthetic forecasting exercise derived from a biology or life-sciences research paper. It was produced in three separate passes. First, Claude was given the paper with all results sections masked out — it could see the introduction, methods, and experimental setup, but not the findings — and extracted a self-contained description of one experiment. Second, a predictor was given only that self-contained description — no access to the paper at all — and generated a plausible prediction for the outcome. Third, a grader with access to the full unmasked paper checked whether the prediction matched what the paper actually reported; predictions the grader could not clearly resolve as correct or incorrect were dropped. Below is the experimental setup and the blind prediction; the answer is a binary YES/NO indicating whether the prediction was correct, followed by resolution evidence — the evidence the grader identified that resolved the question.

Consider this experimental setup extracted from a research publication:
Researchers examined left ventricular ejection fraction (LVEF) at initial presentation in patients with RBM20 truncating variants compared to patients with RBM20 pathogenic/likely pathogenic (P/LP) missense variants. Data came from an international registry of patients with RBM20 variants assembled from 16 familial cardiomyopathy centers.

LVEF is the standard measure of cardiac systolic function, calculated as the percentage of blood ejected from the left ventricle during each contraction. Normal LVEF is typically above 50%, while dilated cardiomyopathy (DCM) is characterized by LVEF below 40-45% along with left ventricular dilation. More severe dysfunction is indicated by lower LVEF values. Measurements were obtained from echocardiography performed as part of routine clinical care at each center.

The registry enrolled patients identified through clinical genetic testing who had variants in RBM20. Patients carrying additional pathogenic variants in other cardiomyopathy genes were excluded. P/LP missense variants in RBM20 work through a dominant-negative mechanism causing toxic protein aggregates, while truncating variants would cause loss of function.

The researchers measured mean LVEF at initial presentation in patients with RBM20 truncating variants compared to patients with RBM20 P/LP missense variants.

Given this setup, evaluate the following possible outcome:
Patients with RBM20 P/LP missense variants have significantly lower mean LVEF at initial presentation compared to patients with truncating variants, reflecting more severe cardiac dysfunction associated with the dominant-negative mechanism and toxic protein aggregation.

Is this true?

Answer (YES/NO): NO